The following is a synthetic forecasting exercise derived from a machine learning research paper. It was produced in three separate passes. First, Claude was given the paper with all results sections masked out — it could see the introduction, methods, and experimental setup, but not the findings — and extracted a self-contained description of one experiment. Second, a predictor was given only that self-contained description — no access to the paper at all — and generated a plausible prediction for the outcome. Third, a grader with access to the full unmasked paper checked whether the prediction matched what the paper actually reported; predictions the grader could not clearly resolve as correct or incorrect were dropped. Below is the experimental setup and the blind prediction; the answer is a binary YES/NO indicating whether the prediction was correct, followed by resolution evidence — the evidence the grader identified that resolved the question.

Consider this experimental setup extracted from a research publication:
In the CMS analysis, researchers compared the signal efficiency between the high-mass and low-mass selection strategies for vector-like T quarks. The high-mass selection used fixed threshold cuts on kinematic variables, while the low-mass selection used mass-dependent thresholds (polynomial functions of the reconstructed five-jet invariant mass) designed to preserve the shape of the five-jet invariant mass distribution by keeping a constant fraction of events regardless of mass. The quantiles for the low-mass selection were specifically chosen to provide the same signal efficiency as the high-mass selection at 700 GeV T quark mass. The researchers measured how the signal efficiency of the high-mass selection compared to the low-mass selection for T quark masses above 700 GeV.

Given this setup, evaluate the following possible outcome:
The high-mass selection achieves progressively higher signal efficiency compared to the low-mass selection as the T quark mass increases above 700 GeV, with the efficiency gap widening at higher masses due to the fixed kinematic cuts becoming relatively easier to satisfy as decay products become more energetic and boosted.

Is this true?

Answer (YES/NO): YES